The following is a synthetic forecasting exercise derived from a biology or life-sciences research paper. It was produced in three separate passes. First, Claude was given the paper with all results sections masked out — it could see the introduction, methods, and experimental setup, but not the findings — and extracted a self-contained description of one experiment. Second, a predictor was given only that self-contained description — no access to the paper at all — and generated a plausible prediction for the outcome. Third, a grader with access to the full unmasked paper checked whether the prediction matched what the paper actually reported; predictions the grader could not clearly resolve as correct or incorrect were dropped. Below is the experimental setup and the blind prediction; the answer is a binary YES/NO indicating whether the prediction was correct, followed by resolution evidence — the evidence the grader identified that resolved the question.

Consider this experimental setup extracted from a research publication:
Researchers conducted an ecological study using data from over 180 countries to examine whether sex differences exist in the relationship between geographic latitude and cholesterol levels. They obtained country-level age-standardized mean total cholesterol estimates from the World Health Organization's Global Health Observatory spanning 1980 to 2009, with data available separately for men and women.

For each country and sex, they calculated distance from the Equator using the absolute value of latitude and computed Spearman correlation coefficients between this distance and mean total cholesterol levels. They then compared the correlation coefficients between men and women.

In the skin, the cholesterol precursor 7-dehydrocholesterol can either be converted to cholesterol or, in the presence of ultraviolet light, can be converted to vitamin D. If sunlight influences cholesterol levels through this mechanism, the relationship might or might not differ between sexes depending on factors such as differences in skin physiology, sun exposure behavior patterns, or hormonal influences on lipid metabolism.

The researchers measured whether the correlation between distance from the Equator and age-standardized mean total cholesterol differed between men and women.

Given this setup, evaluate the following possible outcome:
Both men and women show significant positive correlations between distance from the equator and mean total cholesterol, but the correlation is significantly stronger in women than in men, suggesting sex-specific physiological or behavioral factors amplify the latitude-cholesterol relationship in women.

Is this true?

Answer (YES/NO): NO